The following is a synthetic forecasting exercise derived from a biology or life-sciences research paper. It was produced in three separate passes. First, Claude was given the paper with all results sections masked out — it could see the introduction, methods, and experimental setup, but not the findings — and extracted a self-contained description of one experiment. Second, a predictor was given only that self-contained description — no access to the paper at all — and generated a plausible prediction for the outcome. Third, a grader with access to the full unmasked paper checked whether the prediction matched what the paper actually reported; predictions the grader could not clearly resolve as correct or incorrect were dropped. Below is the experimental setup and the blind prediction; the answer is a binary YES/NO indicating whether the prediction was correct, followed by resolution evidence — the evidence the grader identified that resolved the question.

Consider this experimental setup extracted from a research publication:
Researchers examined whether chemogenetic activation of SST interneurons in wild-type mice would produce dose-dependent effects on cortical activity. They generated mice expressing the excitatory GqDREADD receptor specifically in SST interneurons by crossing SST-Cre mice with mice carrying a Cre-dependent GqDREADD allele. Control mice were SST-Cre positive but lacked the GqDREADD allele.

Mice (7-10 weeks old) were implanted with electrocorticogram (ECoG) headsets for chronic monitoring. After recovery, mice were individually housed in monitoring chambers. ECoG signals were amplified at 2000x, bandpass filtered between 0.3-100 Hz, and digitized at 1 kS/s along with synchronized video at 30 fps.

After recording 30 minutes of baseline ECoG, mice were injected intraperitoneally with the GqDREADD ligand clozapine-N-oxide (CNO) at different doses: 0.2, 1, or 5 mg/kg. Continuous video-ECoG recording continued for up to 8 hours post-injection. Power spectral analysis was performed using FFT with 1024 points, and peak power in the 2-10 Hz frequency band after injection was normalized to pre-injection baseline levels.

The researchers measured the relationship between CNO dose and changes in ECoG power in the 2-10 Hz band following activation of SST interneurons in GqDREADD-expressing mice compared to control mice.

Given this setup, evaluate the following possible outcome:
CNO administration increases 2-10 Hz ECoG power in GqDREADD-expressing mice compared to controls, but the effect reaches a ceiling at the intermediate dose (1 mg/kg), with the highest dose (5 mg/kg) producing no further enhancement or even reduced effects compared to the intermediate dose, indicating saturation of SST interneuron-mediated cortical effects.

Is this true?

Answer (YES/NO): NO